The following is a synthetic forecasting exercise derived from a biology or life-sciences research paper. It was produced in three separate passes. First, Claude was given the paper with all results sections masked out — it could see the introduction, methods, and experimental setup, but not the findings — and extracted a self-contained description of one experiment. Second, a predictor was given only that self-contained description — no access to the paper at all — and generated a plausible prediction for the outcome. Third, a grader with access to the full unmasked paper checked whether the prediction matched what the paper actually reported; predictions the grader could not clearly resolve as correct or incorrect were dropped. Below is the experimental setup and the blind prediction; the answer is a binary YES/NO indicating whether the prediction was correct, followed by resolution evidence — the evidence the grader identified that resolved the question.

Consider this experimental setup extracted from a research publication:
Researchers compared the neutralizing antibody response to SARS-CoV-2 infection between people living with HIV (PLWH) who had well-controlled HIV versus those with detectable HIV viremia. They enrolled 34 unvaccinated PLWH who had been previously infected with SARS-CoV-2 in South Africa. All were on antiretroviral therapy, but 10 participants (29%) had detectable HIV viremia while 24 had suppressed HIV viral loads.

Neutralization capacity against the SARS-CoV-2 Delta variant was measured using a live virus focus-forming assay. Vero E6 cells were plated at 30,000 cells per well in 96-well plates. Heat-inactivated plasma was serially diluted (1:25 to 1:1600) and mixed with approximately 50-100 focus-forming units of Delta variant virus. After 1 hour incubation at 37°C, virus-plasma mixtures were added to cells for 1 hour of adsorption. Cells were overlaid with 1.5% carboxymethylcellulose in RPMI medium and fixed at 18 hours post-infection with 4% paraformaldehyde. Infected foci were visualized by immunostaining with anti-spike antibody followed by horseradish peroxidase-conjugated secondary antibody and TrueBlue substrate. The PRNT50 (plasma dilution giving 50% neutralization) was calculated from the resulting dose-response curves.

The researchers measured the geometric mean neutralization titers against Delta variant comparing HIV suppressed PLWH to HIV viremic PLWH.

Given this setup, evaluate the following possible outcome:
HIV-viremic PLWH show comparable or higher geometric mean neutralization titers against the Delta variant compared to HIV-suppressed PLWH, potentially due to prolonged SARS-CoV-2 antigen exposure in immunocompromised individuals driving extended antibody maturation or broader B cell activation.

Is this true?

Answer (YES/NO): NO